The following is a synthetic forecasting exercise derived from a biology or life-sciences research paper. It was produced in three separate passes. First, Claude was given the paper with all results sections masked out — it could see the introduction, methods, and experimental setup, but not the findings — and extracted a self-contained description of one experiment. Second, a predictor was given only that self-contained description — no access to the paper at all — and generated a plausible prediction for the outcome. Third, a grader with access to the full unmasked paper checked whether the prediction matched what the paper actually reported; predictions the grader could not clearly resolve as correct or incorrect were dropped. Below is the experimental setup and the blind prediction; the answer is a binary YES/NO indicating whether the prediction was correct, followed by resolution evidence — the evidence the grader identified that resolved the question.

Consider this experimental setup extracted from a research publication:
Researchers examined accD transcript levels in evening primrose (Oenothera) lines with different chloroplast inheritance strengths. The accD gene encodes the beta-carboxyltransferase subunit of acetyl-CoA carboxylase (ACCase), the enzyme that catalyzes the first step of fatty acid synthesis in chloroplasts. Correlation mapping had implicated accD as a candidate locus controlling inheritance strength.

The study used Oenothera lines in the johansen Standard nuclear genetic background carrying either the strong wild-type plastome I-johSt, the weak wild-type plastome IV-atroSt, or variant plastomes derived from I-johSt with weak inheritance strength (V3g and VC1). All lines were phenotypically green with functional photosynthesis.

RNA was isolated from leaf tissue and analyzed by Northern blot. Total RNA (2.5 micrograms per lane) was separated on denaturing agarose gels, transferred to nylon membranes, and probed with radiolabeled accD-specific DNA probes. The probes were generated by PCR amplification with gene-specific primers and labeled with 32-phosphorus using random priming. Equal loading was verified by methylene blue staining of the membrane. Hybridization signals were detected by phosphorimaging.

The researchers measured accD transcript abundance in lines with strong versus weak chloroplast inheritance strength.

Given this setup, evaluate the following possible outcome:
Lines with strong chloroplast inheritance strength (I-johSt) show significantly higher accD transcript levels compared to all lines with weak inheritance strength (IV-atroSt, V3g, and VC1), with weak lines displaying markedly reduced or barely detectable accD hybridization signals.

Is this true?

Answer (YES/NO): NO